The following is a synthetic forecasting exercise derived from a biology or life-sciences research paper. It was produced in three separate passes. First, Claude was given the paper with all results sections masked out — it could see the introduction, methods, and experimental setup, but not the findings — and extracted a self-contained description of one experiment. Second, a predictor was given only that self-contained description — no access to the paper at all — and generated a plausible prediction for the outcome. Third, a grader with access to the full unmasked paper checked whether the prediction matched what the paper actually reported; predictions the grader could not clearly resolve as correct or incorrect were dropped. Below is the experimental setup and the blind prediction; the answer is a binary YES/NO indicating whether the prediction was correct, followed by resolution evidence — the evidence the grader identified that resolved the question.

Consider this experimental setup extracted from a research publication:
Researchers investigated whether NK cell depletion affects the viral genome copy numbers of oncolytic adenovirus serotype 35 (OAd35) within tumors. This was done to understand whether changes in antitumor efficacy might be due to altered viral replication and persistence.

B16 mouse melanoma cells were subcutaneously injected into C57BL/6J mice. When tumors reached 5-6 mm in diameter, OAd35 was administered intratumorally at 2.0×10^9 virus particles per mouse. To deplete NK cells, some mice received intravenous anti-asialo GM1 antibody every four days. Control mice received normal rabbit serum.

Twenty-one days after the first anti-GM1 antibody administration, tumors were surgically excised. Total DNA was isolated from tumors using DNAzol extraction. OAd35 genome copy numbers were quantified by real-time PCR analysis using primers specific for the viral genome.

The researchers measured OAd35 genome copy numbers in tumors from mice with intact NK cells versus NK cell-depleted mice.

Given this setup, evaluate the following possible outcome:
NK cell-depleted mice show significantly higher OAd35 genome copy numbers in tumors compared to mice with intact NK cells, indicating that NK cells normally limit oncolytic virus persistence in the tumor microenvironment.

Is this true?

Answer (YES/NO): YES